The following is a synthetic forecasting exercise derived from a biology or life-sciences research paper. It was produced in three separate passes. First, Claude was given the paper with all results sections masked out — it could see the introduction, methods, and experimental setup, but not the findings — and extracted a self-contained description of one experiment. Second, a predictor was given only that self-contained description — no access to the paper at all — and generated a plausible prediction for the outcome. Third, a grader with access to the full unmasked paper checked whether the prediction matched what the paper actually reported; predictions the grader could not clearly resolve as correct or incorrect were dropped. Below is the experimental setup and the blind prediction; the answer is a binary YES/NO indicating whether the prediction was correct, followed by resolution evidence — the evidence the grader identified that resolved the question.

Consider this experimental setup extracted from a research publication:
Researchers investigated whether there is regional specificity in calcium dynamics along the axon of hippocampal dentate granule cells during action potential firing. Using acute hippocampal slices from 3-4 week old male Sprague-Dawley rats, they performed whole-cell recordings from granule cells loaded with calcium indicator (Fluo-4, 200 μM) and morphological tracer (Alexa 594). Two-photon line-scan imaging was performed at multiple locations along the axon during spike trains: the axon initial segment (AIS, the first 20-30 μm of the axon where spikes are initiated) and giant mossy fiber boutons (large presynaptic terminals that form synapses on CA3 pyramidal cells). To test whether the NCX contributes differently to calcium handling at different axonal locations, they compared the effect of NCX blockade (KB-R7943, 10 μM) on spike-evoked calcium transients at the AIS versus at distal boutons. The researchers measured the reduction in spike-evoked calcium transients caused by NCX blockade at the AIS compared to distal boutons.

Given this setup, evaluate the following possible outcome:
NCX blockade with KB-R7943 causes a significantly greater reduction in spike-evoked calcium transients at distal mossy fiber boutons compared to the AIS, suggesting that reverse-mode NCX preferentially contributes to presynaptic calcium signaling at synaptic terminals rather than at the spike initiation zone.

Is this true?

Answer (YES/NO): NO